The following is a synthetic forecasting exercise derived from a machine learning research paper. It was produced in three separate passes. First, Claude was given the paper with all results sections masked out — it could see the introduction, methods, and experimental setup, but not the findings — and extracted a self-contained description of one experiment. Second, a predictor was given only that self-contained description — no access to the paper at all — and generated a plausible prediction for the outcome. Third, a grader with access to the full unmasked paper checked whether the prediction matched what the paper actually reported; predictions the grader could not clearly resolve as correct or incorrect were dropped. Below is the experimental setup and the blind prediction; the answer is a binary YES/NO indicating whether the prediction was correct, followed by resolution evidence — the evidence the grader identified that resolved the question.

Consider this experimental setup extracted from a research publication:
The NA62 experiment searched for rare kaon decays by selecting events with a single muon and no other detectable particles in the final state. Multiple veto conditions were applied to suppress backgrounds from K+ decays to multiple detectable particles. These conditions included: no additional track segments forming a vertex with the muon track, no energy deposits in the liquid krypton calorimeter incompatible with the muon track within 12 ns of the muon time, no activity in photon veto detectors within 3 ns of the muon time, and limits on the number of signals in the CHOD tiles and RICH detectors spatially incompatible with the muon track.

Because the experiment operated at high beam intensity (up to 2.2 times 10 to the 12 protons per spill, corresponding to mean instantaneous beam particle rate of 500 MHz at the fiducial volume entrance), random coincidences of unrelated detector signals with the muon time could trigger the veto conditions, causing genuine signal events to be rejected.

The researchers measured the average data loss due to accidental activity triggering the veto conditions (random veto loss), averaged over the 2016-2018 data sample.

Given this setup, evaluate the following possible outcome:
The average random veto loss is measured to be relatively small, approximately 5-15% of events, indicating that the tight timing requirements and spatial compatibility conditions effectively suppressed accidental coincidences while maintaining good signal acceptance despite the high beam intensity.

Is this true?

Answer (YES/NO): NO